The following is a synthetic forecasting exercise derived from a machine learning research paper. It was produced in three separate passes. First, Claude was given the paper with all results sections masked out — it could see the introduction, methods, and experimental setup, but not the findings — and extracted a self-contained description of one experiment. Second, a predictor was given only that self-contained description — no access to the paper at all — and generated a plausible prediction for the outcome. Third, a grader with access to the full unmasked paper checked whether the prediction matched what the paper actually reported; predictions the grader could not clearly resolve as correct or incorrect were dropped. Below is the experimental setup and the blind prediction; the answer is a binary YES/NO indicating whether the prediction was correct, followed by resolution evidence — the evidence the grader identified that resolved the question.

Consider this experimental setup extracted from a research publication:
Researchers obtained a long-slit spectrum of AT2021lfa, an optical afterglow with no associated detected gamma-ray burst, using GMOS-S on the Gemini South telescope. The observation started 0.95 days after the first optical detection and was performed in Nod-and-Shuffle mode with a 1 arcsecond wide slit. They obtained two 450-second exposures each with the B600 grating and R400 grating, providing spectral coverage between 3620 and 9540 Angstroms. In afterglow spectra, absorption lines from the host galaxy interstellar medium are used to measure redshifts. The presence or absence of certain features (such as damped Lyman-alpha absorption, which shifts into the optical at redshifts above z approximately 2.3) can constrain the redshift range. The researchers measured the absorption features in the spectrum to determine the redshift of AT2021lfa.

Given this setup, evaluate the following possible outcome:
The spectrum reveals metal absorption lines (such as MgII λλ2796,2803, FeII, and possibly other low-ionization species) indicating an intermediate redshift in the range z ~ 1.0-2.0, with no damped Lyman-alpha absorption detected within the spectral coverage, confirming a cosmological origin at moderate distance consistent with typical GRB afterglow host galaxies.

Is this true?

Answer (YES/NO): YES